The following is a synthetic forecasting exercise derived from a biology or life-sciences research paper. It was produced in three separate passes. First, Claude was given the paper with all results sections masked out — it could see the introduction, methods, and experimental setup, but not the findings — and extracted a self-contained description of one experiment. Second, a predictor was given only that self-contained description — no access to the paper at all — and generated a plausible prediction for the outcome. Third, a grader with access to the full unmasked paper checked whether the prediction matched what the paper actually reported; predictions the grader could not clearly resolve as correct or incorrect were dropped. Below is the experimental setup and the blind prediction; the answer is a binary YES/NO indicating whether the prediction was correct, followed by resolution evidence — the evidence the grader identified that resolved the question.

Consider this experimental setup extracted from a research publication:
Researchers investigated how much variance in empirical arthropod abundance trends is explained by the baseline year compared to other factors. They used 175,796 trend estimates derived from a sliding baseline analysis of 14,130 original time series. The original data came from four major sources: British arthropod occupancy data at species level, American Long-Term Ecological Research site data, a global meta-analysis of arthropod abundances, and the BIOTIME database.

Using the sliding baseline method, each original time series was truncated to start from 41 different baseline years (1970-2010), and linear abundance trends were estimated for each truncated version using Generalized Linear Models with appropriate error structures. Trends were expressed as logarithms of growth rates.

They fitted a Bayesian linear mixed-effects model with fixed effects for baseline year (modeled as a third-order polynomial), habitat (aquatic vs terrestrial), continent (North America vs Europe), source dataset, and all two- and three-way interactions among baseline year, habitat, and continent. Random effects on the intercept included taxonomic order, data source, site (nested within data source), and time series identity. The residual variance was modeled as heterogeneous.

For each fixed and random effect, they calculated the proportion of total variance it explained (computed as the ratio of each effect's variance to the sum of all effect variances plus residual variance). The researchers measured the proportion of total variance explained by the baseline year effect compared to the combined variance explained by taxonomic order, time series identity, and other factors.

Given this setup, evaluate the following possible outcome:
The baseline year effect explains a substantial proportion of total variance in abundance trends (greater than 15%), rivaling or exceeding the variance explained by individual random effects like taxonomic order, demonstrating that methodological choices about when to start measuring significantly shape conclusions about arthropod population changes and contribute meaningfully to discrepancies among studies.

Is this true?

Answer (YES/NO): NO